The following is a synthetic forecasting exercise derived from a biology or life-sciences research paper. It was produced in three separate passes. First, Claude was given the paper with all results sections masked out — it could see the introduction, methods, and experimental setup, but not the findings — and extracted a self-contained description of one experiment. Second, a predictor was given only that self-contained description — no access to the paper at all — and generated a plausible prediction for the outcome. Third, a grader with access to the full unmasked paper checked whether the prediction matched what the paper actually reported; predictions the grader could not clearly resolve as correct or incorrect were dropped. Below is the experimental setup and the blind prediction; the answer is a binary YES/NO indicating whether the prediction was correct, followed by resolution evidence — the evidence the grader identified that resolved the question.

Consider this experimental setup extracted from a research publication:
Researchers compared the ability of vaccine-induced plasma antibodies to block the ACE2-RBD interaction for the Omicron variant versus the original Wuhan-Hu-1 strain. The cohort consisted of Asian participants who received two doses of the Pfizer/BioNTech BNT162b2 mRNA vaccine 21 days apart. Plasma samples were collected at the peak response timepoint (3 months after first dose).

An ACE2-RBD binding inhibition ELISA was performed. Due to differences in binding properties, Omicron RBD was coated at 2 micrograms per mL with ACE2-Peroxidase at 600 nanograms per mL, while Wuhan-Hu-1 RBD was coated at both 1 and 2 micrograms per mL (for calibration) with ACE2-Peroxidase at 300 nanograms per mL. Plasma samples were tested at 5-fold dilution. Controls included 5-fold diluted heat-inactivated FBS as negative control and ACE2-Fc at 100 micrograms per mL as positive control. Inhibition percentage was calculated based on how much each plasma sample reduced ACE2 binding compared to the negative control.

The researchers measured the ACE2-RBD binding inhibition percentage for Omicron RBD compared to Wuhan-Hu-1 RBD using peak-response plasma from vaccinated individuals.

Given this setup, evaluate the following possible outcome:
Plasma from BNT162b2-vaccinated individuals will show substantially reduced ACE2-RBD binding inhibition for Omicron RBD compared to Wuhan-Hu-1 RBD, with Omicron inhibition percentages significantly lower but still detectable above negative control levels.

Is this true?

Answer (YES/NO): YES